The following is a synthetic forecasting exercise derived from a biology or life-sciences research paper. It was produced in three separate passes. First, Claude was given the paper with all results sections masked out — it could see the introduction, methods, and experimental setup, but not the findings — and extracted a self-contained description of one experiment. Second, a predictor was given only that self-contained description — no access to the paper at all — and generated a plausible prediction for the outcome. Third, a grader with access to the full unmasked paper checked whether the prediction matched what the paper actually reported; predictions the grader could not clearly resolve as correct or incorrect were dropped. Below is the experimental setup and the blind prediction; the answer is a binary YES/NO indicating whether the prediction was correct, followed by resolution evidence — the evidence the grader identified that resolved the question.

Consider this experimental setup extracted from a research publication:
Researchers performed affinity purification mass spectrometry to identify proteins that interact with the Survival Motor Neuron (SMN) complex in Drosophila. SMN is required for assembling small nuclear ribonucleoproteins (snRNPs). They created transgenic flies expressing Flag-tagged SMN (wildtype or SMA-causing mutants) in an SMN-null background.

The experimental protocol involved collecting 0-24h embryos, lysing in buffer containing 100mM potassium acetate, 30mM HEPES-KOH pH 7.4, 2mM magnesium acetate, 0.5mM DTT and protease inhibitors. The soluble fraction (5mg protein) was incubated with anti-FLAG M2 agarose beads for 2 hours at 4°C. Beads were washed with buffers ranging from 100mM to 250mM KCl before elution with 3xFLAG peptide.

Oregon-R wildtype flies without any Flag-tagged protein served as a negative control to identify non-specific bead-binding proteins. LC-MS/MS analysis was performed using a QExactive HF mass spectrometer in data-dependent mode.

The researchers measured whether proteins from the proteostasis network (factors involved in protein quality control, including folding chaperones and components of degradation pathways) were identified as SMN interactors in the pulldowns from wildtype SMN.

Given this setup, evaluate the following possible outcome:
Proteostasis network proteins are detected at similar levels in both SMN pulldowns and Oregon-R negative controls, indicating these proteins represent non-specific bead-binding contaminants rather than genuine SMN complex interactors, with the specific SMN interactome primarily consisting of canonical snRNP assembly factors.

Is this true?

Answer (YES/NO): NO